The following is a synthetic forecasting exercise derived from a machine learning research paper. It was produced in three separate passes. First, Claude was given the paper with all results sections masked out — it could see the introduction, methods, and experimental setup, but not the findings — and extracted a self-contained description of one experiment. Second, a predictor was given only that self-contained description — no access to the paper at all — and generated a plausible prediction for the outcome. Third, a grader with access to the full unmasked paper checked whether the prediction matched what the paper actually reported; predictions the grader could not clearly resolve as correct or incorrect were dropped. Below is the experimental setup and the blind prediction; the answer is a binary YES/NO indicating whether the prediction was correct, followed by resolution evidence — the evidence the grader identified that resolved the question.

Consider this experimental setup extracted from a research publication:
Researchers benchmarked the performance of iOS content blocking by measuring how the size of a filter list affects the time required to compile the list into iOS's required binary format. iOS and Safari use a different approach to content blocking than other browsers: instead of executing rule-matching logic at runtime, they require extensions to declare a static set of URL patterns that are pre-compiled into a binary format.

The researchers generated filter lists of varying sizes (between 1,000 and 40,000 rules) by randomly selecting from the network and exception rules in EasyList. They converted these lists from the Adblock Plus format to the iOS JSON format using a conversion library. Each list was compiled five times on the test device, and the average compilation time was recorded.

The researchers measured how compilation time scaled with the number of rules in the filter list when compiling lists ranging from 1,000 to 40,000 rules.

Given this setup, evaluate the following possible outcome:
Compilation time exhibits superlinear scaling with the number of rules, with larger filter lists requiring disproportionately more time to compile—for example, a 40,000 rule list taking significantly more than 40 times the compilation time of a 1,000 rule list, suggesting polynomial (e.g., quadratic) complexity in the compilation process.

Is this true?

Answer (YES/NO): NO